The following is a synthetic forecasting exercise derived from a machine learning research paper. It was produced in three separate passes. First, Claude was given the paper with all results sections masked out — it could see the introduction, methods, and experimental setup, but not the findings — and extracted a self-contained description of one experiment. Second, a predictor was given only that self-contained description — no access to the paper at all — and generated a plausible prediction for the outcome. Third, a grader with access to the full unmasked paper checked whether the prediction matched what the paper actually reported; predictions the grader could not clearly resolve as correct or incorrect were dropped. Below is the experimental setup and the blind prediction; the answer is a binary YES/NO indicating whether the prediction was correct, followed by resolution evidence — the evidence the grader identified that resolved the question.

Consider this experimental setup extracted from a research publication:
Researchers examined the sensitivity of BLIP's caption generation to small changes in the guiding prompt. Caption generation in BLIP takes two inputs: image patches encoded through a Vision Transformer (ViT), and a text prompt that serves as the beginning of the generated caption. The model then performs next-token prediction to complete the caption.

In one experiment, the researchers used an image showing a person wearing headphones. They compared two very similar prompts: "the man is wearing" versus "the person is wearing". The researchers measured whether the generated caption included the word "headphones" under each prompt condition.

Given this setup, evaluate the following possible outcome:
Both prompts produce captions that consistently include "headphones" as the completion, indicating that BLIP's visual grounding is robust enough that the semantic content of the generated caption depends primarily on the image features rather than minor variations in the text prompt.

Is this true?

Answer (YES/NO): NO